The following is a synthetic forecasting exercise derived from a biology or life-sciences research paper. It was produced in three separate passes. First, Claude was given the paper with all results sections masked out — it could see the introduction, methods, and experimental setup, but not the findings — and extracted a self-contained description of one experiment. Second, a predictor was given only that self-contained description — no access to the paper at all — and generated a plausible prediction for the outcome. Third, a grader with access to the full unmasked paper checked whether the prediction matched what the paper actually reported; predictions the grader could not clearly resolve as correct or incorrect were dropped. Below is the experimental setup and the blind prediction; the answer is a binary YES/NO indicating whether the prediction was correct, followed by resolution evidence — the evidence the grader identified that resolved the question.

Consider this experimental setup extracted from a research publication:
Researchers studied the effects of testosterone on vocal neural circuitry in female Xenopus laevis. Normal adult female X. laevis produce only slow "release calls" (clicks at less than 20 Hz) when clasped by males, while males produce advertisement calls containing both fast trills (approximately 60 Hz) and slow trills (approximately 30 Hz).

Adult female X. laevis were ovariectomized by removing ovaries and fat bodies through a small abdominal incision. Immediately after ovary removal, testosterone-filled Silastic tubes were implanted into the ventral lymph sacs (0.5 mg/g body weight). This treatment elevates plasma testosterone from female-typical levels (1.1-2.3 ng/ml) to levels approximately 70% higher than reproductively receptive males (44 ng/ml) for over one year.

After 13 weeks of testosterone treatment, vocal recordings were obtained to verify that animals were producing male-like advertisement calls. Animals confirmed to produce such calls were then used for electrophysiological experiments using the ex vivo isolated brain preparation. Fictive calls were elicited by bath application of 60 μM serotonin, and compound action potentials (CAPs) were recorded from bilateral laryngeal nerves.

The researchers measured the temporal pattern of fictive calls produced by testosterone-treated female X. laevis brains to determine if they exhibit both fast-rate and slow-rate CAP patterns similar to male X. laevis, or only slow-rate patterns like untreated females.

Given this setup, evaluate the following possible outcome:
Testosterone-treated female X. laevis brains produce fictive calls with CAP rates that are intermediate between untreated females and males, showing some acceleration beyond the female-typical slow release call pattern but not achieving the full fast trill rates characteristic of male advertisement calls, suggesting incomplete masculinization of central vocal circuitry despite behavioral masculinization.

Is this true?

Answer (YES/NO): NO